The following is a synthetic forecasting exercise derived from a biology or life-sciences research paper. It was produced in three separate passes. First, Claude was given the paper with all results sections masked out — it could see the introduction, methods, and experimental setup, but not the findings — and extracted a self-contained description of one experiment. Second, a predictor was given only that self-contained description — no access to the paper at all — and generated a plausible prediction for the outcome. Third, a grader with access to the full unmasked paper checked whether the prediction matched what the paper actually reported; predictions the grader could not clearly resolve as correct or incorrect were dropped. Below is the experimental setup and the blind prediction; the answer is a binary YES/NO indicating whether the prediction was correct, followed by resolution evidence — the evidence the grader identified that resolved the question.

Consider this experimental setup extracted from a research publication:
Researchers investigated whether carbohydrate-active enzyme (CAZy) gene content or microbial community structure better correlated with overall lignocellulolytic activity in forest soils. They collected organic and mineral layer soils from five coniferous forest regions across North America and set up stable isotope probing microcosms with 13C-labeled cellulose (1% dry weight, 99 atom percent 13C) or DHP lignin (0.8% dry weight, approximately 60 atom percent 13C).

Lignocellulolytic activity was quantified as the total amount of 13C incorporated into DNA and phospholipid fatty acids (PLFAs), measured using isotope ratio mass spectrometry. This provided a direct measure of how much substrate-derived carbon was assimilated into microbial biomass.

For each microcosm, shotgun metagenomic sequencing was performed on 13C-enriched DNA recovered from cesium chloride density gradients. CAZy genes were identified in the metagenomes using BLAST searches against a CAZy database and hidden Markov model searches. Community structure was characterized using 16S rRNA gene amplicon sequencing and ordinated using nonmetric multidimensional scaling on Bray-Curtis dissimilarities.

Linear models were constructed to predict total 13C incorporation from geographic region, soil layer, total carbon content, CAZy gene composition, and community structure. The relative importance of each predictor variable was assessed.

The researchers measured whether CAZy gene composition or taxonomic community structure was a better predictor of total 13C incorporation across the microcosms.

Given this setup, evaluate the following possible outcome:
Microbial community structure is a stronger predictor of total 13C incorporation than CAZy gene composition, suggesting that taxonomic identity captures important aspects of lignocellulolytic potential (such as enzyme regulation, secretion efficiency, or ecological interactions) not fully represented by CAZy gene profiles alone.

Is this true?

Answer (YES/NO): NO